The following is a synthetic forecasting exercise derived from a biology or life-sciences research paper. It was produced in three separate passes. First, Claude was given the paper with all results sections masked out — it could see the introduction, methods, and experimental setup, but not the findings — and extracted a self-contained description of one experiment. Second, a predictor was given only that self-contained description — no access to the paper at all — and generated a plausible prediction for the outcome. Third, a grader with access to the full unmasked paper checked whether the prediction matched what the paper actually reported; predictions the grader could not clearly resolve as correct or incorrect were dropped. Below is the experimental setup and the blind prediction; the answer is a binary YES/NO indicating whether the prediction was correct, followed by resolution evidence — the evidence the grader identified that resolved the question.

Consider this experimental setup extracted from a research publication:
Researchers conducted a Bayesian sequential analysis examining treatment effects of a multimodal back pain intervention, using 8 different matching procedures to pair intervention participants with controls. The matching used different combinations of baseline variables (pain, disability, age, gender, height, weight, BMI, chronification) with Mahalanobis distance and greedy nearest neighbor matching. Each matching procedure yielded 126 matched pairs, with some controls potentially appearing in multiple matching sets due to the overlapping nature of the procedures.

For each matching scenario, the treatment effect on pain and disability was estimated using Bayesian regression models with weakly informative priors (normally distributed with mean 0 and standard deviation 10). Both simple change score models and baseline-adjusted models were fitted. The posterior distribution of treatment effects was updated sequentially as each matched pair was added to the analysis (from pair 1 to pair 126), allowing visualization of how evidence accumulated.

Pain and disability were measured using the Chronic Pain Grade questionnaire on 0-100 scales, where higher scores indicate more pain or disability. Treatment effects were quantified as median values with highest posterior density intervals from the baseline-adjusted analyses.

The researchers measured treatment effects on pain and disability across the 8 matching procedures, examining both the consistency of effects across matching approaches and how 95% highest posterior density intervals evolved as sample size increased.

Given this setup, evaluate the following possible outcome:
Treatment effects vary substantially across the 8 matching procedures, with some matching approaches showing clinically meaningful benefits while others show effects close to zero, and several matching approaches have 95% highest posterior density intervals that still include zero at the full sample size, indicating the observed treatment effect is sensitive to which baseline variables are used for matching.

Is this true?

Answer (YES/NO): NO